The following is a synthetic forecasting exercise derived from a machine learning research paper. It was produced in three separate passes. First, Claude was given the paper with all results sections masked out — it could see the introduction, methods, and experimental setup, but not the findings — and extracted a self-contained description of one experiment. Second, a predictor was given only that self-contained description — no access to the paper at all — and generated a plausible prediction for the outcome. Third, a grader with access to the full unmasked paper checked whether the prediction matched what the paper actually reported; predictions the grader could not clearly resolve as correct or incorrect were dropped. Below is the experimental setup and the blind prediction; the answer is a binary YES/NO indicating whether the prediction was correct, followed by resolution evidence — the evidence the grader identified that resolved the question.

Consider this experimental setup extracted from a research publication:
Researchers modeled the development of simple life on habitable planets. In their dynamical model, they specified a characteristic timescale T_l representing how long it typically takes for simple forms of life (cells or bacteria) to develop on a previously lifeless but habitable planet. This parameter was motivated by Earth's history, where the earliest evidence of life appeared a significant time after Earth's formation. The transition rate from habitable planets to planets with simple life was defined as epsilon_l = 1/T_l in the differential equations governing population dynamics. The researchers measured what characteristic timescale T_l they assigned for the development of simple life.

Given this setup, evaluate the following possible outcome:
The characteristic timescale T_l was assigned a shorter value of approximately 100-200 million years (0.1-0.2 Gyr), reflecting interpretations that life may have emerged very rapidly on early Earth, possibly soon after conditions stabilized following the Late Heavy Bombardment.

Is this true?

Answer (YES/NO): NO